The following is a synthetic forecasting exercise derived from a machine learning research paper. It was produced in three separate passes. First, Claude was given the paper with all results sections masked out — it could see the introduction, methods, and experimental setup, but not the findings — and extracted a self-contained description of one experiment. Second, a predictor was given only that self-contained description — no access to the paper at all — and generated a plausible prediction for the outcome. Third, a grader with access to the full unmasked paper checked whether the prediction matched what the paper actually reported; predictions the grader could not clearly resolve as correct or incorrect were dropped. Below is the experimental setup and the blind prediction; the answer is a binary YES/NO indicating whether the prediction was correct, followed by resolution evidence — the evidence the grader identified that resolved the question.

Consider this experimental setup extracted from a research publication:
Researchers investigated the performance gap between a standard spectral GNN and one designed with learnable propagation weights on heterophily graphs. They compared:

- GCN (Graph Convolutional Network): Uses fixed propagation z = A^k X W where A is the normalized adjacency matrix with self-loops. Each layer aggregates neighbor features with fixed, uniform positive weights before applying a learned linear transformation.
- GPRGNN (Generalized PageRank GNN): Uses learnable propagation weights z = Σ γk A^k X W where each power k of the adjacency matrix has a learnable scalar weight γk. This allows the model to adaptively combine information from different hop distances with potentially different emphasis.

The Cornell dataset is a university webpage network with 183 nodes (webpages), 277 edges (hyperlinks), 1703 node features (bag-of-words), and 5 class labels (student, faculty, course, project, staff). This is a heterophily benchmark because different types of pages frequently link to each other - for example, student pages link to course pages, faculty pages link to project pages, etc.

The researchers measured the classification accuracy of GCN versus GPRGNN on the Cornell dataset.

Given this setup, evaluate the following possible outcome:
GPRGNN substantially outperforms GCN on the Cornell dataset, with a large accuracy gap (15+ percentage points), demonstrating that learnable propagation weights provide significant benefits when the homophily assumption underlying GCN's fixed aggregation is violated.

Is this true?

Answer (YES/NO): YES